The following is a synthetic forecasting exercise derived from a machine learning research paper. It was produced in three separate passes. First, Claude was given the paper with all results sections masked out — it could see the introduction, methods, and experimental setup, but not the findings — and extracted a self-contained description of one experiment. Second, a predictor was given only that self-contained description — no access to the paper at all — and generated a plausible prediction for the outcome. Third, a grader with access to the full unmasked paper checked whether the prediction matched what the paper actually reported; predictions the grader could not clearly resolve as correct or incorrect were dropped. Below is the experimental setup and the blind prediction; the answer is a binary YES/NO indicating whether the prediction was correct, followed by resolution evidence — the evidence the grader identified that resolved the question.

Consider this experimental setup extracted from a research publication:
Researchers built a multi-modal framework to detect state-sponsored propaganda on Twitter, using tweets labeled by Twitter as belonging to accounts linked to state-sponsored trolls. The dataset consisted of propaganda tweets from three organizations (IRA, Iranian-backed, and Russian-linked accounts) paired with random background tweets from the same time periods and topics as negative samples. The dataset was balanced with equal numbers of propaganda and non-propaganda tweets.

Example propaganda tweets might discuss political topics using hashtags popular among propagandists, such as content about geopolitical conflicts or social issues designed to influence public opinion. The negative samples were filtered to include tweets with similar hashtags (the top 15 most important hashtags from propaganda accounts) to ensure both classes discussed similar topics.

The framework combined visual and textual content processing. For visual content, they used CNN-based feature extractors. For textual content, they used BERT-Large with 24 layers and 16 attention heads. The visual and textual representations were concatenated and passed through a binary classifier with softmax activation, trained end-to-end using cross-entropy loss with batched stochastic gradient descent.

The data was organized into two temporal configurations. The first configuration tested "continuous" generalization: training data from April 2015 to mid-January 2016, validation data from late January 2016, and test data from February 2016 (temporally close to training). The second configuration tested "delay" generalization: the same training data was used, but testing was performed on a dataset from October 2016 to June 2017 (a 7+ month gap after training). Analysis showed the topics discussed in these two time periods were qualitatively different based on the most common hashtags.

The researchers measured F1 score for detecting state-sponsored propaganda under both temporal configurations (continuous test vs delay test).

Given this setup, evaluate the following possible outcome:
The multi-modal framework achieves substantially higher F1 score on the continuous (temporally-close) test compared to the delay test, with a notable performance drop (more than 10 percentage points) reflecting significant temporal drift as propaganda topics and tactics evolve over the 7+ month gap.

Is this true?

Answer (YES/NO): YES